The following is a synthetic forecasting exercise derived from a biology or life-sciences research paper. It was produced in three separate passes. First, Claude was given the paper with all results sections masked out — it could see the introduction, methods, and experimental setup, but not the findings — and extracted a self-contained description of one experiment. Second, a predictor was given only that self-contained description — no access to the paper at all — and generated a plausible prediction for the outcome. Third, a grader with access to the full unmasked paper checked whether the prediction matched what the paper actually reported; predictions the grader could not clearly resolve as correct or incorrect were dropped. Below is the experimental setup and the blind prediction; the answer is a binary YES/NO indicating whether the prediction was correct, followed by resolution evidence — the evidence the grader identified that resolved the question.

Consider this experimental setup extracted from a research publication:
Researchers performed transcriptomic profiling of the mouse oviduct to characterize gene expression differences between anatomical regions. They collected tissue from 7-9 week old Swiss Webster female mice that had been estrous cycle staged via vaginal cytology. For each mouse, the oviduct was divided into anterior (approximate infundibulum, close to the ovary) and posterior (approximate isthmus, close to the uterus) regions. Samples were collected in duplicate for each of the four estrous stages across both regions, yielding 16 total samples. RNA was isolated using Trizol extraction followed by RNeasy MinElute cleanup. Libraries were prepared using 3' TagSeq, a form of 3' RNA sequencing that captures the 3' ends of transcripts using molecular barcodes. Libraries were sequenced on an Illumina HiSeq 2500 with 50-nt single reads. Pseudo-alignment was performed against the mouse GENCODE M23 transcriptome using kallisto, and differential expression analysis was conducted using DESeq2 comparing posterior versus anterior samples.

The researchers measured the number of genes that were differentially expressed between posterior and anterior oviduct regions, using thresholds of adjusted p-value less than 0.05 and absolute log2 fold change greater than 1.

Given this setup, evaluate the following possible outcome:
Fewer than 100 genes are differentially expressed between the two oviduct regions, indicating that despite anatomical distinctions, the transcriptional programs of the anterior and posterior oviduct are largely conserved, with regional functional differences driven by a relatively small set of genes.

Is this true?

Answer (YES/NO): NO